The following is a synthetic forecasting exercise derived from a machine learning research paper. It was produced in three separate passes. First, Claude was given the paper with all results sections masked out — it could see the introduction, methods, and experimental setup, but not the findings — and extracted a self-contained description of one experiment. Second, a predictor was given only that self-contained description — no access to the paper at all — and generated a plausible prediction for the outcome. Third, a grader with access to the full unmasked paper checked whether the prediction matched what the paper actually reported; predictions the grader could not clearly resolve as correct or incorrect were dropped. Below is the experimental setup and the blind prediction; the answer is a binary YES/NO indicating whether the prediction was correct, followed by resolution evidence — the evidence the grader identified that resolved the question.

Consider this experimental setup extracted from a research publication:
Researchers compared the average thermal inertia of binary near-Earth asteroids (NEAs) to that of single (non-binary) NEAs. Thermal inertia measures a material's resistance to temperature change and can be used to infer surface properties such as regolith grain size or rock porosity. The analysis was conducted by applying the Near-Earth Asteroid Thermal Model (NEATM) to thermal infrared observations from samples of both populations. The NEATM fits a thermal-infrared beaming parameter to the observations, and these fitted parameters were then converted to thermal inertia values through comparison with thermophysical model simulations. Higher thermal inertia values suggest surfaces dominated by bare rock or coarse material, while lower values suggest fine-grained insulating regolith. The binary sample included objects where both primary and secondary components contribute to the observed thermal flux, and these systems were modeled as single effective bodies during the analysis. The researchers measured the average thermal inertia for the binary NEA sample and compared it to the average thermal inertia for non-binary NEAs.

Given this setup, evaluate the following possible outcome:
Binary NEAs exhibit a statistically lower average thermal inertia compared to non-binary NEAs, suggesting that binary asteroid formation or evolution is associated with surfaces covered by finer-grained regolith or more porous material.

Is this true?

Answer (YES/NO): NO